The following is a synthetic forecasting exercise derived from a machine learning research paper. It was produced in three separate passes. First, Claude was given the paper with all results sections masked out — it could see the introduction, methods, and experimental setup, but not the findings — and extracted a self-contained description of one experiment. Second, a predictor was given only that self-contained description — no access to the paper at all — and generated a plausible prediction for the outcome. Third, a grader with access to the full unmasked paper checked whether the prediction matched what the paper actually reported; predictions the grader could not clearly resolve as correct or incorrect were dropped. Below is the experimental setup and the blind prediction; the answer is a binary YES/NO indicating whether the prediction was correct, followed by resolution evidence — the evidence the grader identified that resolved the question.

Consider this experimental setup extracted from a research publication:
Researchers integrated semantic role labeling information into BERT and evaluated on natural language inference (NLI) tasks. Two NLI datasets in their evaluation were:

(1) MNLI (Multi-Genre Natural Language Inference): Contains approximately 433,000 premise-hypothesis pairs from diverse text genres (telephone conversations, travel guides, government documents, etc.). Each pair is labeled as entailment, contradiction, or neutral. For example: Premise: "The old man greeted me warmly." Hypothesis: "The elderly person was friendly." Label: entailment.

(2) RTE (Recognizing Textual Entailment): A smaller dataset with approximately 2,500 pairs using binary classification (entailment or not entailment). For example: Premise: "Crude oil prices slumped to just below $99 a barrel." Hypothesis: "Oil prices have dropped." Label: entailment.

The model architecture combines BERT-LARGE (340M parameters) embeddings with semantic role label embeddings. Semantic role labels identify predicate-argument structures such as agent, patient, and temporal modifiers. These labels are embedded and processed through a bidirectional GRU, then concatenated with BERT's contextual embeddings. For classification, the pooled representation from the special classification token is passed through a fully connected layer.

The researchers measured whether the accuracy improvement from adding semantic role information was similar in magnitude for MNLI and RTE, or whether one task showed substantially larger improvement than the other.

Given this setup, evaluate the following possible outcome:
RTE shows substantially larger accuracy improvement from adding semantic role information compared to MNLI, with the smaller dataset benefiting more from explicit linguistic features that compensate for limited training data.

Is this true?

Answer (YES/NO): YES